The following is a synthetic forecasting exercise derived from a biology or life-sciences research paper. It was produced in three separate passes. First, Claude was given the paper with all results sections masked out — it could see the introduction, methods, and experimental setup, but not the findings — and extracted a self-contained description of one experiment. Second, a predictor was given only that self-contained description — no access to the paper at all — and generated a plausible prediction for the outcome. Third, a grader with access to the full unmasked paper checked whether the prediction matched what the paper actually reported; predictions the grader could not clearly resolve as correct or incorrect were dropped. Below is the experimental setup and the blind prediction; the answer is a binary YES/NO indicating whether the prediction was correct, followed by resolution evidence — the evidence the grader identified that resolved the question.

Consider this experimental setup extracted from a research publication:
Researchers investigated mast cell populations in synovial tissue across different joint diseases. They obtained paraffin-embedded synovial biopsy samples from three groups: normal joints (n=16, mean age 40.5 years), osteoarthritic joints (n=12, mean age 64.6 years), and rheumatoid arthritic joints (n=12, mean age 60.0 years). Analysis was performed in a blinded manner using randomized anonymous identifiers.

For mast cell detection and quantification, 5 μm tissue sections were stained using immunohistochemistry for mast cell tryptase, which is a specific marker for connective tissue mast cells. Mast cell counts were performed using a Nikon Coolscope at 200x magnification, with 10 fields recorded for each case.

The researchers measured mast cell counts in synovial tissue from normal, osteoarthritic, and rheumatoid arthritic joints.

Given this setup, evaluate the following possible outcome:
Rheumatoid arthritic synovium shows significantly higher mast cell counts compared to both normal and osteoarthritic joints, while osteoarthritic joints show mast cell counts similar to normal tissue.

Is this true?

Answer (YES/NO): NO